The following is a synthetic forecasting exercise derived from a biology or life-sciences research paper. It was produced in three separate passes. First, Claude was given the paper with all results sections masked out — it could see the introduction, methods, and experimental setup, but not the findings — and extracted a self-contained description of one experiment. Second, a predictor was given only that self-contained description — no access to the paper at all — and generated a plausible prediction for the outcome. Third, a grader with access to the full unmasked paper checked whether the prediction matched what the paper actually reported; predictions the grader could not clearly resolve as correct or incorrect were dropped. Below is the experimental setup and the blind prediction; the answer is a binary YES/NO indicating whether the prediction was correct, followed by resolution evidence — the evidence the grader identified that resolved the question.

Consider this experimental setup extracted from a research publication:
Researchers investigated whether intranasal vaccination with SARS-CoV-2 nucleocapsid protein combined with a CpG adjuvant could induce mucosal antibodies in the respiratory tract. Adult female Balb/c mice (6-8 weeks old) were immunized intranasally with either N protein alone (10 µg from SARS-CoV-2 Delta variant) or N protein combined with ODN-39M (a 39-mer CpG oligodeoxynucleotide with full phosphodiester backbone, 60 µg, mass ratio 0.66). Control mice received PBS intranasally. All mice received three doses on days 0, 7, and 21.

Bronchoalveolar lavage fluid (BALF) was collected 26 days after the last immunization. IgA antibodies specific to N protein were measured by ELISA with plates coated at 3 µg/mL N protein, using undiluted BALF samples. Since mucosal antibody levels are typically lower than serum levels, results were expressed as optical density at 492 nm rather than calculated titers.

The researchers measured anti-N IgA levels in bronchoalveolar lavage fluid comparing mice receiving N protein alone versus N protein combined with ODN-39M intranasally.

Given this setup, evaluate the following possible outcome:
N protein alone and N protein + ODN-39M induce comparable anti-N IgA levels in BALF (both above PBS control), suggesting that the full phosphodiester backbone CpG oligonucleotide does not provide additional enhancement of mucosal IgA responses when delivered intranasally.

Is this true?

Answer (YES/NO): NO